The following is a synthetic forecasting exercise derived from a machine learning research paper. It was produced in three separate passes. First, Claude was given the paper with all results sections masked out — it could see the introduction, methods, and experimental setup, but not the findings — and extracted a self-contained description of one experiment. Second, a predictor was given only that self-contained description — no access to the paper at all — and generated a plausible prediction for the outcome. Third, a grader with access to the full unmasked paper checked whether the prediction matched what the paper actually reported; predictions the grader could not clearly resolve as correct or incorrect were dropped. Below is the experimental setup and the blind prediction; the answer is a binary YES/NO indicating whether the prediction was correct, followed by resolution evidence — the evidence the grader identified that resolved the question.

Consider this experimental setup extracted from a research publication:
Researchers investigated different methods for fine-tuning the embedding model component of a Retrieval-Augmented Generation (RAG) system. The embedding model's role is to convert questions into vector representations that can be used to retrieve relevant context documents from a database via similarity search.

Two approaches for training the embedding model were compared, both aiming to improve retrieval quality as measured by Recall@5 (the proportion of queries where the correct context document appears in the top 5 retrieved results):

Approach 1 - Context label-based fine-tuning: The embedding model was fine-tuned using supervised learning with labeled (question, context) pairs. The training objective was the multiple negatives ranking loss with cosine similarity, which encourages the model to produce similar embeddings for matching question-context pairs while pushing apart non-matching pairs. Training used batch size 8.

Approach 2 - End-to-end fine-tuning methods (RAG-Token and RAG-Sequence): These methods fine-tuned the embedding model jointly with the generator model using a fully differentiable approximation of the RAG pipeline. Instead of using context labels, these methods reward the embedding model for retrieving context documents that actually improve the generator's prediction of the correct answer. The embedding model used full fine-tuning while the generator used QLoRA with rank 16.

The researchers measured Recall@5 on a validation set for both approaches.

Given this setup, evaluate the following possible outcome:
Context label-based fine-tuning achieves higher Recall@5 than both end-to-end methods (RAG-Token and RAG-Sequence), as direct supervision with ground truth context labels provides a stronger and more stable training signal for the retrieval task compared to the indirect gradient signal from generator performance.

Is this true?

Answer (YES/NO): NO